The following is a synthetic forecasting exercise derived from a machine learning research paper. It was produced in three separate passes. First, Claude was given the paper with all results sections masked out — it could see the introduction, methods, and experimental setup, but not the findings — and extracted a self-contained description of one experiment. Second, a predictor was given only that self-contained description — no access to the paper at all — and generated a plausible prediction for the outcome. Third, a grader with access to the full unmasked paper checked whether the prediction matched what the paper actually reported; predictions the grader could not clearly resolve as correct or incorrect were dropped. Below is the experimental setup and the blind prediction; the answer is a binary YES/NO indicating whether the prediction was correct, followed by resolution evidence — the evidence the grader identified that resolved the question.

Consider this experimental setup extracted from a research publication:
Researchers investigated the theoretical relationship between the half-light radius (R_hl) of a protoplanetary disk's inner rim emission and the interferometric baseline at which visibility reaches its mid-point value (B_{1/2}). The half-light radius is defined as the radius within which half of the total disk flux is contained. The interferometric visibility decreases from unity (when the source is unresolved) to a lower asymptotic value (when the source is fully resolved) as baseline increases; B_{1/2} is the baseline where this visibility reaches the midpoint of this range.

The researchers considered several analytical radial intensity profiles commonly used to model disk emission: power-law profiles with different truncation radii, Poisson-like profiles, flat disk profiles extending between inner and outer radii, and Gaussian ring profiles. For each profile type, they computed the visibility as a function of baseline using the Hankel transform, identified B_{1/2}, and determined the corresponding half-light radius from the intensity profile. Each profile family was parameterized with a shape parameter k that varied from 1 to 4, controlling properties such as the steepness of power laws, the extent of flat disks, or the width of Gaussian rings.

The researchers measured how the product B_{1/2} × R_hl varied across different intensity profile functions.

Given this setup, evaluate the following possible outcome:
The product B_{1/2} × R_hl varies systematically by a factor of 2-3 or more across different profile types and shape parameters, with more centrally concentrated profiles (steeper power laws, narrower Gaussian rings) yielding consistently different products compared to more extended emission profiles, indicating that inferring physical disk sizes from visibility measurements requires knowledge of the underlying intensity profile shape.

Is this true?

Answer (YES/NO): NO